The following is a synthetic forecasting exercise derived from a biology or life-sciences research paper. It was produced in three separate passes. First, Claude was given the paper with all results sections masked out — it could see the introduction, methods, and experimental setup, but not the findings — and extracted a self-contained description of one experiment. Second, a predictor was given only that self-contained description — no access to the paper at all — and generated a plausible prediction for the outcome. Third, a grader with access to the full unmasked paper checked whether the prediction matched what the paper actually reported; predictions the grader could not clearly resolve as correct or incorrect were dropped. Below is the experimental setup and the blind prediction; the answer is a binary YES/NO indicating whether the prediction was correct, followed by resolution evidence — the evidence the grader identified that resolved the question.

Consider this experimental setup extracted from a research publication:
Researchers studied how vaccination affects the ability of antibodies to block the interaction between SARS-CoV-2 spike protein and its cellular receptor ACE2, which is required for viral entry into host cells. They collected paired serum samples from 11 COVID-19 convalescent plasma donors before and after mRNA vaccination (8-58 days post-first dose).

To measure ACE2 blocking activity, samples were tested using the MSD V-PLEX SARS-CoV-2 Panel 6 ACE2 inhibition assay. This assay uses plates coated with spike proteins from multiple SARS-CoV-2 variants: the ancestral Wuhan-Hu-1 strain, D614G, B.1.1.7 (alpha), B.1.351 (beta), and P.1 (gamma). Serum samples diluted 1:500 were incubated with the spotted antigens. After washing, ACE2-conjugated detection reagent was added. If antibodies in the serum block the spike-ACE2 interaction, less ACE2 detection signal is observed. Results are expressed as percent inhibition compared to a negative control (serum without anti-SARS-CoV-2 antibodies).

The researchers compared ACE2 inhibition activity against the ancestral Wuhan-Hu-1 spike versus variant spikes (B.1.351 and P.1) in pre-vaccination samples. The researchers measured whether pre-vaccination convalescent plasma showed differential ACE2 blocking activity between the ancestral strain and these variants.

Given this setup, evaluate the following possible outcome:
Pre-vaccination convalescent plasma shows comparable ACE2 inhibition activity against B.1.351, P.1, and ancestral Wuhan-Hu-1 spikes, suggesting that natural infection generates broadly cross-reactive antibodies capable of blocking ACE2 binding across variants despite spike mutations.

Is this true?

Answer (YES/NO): YES